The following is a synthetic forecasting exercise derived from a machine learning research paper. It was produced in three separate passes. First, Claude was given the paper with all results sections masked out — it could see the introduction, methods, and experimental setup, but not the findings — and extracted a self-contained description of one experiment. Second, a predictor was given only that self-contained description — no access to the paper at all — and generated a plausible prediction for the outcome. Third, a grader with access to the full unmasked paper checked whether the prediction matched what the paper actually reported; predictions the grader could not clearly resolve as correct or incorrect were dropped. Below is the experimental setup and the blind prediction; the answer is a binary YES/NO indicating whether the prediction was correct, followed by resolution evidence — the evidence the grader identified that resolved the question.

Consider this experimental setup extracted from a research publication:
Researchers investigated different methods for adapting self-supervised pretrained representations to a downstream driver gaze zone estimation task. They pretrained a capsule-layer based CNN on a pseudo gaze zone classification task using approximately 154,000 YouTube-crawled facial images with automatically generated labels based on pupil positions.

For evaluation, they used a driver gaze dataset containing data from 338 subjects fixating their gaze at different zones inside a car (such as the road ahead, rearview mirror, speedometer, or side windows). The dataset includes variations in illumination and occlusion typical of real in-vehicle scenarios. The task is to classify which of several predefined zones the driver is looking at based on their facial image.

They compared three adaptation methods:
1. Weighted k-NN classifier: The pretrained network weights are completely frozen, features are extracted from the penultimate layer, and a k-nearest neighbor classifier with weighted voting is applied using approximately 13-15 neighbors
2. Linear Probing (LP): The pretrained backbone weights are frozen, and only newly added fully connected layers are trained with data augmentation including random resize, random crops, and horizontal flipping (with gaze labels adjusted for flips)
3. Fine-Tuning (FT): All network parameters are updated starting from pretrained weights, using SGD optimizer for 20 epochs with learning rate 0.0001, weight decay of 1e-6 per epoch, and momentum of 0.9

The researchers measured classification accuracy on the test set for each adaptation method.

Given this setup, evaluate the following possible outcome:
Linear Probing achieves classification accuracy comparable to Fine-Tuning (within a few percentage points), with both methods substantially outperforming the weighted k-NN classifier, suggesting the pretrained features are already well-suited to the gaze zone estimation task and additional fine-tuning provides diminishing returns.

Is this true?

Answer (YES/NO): NO